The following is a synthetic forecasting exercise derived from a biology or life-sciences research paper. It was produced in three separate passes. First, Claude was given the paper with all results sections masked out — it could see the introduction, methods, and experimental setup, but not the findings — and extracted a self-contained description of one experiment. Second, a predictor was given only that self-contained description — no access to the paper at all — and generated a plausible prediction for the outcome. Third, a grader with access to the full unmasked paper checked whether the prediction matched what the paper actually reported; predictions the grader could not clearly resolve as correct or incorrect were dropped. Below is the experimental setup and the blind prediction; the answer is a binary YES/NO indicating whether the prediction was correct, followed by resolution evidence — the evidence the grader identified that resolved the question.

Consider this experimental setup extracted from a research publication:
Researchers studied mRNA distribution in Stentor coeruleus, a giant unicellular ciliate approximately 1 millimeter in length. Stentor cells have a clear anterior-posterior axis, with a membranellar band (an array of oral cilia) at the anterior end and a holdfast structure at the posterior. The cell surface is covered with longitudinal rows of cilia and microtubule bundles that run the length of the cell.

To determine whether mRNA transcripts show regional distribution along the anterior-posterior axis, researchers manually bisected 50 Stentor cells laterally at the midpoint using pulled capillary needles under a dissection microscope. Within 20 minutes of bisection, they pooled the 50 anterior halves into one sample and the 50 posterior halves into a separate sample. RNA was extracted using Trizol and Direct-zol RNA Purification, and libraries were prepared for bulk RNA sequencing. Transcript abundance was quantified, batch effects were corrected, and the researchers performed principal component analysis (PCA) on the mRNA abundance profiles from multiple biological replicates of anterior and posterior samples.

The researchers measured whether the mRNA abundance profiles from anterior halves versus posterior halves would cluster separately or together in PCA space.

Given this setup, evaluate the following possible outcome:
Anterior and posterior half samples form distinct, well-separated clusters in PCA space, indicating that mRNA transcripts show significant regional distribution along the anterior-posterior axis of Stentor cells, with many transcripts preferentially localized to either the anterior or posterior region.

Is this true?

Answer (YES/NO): YES